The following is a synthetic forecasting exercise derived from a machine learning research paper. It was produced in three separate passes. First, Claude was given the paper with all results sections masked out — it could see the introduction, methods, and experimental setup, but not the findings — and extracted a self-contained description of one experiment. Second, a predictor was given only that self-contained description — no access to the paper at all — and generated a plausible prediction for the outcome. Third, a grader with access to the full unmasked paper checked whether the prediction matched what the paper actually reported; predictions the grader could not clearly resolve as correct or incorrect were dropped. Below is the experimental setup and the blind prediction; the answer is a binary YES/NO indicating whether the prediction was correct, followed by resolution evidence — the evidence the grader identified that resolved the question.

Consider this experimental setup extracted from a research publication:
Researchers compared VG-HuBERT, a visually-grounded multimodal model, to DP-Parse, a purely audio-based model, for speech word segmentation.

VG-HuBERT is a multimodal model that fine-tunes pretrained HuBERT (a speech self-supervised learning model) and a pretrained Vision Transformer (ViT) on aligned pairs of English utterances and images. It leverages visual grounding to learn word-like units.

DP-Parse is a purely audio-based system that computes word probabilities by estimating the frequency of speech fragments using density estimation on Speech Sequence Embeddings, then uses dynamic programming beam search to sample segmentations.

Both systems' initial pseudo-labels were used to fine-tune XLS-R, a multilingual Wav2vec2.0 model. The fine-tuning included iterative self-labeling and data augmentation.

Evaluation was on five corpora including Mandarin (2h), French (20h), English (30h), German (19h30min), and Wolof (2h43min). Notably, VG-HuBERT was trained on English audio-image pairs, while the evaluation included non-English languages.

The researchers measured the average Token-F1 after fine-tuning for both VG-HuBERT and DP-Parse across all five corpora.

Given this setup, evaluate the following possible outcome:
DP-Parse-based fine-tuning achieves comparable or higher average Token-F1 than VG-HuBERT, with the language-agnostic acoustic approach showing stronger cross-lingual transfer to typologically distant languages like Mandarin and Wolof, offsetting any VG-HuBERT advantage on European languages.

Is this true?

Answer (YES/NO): YES